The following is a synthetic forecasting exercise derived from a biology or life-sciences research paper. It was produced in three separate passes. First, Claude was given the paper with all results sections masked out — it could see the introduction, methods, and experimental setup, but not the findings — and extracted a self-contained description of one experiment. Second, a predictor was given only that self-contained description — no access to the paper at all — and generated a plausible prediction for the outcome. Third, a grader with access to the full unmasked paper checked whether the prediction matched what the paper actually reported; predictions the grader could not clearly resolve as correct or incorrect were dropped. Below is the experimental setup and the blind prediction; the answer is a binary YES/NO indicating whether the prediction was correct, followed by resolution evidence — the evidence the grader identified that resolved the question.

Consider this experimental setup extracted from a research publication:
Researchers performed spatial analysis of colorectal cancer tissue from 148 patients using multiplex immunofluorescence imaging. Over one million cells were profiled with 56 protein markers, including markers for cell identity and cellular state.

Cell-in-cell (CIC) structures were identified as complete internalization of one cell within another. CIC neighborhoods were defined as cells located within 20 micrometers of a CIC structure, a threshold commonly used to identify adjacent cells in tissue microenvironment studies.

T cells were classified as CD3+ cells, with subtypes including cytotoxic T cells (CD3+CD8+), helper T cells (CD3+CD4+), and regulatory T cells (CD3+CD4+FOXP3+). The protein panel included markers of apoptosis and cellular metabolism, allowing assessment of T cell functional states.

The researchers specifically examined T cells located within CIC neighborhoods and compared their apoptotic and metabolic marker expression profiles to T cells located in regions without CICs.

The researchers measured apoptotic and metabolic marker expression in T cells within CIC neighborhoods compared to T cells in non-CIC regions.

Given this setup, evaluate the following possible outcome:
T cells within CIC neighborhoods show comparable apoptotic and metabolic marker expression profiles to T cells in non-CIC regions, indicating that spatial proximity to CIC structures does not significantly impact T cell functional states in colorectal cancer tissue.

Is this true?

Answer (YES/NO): NO